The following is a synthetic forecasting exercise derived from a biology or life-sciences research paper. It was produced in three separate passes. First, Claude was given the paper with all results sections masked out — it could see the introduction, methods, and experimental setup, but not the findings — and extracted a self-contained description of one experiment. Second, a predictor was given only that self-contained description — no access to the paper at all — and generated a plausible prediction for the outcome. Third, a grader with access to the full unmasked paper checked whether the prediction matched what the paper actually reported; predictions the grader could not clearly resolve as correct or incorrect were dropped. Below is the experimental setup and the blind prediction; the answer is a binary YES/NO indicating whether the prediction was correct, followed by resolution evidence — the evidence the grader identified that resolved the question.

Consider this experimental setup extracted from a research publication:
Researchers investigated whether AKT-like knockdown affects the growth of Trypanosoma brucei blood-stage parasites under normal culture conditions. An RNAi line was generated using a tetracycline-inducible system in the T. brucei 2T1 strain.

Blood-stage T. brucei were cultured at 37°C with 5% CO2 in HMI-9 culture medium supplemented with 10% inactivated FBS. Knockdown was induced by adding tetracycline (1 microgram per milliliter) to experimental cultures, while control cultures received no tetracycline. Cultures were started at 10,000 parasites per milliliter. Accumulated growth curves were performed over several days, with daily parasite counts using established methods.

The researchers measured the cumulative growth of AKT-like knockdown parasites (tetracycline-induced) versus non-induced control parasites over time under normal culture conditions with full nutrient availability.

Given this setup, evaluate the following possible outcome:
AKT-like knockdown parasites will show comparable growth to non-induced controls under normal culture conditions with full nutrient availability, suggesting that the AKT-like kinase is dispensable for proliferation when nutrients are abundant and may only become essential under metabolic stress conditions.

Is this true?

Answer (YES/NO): YES